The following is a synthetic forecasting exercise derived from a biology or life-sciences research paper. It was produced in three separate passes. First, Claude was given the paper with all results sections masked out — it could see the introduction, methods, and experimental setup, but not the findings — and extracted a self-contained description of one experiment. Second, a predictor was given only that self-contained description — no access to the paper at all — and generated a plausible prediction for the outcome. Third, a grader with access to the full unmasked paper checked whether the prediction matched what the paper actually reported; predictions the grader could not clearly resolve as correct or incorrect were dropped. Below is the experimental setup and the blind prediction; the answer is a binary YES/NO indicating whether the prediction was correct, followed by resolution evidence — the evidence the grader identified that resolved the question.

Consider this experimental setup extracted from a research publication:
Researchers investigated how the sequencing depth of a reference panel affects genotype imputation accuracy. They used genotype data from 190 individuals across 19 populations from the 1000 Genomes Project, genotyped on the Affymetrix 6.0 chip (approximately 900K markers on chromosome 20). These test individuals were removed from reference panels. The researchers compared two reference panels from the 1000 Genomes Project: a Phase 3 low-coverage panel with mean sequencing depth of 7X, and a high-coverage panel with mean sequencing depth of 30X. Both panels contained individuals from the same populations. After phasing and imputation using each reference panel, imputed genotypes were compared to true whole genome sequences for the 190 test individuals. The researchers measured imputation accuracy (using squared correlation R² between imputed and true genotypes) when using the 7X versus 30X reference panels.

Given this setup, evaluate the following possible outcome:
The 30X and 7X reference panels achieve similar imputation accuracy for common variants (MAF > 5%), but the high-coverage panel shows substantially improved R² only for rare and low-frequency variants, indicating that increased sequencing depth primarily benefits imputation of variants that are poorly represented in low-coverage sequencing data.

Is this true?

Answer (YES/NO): NO